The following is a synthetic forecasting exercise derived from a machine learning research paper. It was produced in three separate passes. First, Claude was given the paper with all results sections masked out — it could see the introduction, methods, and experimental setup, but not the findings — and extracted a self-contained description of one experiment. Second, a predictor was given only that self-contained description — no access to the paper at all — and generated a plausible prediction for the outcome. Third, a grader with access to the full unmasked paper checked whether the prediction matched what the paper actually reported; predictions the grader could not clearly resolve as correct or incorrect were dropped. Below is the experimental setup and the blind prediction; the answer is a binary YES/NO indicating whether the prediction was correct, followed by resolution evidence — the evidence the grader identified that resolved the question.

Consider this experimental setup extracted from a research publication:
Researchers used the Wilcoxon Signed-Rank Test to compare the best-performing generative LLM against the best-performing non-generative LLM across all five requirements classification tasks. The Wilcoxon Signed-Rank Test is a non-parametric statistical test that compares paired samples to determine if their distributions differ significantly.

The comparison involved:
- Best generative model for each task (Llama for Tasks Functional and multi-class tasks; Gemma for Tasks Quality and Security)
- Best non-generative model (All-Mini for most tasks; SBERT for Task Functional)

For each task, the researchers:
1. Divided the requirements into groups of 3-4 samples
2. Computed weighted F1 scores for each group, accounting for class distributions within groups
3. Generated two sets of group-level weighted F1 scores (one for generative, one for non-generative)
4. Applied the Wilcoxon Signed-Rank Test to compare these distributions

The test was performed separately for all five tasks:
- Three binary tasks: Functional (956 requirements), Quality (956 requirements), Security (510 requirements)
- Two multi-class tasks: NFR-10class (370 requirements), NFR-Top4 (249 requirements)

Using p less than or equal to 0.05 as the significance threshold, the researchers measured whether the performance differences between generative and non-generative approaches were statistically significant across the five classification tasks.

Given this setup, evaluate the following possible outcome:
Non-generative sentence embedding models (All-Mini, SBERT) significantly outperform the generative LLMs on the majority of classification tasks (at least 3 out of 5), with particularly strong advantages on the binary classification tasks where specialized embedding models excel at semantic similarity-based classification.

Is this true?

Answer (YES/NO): NO